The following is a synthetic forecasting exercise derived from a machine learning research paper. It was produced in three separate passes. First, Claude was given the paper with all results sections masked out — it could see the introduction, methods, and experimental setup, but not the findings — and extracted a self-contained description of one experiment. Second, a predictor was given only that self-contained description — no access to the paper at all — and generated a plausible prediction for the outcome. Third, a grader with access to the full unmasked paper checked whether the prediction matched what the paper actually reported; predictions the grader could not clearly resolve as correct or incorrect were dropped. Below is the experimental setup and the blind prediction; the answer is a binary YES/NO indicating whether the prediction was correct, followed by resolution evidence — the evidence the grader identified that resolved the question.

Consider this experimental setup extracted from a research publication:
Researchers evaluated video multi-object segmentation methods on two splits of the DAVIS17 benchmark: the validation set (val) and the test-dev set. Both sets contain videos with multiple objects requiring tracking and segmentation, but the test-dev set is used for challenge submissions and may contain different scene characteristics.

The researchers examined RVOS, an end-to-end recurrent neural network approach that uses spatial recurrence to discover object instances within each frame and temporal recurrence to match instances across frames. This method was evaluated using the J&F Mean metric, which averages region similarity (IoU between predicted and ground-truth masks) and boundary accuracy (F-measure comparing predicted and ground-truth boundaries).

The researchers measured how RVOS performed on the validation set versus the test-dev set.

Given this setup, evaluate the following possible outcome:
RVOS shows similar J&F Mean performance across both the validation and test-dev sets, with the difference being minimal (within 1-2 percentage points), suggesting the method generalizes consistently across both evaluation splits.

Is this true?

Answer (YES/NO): NO